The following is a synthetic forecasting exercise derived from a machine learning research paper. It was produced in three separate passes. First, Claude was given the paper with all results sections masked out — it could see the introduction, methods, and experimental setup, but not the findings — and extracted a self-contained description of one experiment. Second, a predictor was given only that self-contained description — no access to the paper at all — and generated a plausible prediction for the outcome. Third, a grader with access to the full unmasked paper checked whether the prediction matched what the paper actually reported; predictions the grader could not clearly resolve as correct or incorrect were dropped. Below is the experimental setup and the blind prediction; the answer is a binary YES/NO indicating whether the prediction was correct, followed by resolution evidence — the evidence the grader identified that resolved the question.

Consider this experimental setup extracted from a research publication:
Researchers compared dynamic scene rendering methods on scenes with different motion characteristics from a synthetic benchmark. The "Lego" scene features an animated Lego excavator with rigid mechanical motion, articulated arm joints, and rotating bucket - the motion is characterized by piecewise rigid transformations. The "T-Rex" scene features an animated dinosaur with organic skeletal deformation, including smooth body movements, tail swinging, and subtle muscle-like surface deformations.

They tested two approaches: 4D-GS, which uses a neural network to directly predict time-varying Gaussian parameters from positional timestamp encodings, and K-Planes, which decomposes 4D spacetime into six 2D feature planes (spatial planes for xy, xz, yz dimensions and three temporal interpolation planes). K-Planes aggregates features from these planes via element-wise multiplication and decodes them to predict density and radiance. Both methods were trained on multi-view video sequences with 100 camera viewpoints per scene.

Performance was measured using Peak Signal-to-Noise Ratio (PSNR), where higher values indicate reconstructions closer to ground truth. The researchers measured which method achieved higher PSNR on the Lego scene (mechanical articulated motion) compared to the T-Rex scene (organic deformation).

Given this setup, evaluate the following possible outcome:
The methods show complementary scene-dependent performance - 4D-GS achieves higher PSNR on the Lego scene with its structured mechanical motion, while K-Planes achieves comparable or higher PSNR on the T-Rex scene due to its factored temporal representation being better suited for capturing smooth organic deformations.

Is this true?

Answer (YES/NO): NO